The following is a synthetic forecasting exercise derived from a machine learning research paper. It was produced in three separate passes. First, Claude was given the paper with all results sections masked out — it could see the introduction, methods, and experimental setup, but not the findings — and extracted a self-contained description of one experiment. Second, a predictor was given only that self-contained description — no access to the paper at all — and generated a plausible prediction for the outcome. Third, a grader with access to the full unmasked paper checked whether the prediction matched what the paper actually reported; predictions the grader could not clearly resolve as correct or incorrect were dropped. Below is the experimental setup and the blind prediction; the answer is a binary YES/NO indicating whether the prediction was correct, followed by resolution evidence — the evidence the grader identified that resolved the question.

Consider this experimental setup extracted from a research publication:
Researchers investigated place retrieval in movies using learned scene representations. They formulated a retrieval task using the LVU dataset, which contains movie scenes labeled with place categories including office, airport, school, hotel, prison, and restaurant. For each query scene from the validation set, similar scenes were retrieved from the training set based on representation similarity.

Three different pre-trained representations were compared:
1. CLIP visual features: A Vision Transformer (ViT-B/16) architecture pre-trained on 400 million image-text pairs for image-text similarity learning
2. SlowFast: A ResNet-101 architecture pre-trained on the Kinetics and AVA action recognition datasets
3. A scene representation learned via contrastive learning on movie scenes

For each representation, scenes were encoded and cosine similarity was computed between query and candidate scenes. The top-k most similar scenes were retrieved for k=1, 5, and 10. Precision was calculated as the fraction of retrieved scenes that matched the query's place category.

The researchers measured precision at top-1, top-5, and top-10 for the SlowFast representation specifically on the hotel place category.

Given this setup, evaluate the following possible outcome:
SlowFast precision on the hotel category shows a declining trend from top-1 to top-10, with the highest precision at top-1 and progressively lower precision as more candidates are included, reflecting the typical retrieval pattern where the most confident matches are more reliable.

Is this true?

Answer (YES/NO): NO